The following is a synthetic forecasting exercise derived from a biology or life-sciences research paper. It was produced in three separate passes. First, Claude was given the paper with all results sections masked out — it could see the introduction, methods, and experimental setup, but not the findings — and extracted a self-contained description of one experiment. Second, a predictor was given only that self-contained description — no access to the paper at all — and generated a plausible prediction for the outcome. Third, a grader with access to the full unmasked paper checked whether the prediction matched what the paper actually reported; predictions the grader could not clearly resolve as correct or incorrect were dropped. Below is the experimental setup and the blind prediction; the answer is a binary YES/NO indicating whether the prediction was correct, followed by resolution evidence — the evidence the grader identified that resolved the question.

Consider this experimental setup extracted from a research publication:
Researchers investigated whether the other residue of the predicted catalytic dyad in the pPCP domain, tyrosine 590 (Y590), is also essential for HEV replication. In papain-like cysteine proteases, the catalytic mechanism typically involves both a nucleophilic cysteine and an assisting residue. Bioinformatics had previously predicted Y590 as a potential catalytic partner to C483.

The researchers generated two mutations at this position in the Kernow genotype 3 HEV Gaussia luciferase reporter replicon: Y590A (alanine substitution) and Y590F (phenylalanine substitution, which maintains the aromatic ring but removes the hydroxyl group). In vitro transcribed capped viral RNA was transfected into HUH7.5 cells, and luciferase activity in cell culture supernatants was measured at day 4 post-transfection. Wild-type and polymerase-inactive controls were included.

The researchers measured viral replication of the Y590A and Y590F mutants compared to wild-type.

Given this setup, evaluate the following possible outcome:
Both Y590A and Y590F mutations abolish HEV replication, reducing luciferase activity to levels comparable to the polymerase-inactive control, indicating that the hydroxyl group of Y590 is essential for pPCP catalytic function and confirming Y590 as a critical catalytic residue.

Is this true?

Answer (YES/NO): NO